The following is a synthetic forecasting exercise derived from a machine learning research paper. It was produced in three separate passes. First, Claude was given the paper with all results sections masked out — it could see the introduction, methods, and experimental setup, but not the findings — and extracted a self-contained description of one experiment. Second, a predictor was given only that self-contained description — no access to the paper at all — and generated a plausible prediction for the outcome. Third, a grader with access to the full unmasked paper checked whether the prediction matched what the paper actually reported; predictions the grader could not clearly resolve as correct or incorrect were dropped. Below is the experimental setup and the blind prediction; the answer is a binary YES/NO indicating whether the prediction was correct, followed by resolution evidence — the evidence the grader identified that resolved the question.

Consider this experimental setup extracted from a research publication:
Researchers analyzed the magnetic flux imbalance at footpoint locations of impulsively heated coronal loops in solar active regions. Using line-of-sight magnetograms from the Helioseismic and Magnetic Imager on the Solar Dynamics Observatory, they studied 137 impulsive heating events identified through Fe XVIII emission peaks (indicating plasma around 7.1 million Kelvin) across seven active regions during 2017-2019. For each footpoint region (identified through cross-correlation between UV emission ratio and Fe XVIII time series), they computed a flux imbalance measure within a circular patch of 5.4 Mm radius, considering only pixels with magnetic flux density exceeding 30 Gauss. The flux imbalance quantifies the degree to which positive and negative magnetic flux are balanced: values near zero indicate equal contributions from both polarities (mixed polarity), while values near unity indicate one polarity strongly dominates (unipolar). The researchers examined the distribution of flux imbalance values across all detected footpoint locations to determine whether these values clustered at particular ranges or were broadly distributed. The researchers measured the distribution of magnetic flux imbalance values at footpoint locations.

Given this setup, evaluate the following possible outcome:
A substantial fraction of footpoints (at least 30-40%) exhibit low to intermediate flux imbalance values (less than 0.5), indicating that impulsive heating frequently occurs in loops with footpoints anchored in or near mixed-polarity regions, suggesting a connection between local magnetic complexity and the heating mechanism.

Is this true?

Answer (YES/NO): YES